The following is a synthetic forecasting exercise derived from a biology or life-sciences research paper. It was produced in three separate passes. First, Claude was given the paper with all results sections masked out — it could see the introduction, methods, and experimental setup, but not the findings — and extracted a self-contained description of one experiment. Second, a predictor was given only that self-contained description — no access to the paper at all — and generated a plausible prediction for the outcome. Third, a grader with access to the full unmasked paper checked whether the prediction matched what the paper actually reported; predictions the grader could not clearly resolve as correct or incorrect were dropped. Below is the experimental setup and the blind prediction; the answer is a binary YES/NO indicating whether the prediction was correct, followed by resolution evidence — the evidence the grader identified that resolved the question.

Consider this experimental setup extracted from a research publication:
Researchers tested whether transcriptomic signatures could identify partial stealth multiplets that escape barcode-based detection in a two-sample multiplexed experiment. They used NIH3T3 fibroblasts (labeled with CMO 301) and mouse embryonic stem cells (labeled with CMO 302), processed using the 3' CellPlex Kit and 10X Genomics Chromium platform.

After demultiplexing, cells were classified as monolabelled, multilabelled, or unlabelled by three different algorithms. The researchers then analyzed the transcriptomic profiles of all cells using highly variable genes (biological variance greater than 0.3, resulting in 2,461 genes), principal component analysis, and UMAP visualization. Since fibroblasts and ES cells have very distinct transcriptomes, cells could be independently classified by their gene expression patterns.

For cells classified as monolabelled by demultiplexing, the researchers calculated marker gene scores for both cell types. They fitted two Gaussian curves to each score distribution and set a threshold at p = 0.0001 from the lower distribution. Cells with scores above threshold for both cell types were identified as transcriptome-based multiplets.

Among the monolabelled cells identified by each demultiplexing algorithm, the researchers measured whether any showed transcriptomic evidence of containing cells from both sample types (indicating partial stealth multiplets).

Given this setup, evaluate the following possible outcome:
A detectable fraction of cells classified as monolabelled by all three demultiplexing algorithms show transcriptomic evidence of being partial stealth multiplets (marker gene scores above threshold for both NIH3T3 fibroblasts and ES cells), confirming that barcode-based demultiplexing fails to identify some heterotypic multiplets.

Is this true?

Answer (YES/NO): YES